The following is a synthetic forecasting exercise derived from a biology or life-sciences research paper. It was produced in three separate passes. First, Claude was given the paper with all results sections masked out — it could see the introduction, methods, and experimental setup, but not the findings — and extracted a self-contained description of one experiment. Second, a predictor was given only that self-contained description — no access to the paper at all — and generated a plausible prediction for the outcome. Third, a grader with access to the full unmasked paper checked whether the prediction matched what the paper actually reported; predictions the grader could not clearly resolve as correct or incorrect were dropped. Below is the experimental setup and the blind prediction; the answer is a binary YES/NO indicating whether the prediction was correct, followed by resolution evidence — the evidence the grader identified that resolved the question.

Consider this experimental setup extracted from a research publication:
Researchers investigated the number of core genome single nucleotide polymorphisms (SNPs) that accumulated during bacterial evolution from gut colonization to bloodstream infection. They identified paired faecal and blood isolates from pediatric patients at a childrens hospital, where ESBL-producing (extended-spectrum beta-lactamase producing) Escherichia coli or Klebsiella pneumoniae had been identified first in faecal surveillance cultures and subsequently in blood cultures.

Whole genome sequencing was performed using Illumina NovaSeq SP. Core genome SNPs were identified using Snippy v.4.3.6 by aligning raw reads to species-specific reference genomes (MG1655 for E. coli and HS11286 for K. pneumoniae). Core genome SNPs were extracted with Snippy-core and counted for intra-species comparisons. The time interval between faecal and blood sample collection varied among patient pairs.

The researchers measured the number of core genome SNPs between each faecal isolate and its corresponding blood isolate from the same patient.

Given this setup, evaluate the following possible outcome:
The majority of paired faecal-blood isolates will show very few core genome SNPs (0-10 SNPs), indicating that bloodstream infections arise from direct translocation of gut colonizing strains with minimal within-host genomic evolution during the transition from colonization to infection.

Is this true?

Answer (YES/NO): NO